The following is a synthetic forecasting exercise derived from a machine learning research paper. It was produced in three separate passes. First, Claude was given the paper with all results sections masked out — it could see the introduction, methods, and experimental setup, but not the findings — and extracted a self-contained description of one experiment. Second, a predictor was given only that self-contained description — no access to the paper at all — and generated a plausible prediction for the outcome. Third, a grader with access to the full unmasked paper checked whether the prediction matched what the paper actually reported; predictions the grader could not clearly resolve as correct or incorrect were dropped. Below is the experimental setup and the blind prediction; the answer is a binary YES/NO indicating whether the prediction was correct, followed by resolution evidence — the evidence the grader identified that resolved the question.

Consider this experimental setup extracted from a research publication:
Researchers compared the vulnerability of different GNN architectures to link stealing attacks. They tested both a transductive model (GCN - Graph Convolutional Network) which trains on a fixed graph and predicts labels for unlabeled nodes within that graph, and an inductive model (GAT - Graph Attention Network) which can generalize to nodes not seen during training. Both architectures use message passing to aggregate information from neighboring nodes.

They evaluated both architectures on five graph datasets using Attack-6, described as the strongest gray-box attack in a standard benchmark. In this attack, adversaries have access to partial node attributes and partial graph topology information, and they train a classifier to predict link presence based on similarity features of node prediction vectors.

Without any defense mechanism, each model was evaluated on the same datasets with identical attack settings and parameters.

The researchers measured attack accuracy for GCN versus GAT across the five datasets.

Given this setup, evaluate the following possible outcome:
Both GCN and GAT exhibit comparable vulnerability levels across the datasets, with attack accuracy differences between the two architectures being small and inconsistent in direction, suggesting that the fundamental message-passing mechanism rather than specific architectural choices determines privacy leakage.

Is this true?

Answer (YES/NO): YES